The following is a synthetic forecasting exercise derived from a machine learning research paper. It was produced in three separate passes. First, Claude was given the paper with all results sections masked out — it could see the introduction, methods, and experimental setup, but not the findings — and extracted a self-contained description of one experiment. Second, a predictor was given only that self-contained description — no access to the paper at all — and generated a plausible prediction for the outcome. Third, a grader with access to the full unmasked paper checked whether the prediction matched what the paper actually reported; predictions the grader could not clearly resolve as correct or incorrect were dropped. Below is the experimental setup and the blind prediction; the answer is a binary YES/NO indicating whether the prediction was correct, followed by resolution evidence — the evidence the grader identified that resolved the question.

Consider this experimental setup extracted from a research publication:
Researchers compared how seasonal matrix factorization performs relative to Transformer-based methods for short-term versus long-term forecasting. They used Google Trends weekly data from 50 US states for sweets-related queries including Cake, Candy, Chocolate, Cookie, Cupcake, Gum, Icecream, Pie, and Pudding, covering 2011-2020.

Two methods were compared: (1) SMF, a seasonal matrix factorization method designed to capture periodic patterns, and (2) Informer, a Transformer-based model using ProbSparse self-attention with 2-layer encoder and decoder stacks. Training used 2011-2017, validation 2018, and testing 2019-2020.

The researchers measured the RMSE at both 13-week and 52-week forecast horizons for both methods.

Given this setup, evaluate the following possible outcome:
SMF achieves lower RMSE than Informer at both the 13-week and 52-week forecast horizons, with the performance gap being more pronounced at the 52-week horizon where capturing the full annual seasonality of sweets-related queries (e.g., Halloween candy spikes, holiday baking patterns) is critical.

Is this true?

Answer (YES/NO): NO